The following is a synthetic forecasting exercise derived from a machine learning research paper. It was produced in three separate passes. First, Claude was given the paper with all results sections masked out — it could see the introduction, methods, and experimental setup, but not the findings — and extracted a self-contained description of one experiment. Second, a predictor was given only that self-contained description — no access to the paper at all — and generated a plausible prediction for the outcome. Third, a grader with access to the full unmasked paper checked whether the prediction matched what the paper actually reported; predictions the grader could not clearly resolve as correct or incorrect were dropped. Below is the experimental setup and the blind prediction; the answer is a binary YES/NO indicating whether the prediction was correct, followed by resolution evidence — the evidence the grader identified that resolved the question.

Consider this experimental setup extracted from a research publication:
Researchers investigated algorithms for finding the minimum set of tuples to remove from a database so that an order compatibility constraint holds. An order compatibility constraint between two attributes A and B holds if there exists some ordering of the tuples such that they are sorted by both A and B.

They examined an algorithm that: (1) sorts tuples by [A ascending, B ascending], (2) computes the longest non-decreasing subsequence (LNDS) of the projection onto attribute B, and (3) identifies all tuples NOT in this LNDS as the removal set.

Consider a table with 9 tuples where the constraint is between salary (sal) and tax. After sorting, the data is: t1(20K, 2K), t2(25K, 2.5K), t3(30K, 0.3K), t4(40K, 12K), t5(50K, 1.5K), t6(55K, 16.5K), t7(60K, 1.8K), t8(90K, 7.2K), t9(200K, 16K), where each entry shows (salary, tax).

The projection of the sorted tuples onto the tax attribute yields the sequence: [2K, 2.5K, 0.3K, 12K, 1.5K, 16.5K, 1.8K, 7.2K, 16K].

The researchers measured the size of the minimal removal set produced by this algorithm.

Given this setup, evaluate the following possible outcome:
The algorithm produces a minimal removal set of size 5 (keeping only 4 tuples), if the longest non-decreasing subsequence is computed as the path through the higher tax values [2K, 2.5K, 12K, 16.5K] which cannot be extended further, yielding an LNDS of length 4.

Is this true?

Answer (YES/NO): NO